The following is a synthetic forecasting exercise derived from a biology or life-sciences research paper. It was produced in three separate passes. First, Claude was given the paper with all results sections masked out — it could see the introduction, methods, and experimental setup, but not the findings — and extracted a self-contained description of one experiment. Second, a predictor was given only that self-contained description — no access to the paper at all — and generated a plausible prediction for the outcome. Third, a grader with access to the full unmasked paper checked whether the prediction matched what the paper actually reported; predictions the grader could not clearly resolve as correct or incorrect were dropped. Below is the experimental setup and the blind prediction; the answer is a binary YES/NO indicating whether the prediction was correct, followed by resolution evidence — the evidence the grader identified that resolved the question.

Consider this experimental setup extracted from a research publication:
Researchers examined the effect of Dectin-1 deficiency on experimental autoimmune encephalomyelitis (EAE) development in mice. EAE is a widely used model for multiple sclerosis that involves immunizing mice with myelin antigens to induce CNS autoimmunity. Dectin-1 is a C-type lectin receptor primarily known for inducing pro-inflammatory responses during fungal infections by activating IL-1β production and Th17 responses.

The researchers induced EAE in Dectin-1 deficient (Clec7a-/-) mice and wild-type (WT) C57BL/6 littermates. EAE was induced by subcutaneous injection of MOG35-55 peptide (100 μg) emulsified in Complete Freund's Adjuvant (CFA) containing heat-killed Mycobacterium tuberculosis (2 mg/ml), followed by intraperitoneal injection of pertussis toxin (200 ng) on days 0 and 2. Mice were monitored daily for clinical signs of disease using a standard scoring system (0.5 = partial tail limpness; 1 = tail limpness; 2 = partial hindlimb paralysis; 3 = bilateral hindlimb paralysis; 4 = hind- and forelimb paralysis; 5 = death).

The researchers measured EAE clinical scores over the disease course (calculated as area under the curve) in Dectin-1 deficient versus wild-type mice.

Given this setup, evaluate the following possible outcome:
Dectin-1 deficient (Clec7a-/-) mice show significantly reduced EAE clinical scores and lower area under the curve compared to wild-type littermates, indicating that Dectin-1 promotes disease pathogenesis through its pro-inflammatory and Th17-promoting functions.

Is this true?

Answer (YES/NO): NO